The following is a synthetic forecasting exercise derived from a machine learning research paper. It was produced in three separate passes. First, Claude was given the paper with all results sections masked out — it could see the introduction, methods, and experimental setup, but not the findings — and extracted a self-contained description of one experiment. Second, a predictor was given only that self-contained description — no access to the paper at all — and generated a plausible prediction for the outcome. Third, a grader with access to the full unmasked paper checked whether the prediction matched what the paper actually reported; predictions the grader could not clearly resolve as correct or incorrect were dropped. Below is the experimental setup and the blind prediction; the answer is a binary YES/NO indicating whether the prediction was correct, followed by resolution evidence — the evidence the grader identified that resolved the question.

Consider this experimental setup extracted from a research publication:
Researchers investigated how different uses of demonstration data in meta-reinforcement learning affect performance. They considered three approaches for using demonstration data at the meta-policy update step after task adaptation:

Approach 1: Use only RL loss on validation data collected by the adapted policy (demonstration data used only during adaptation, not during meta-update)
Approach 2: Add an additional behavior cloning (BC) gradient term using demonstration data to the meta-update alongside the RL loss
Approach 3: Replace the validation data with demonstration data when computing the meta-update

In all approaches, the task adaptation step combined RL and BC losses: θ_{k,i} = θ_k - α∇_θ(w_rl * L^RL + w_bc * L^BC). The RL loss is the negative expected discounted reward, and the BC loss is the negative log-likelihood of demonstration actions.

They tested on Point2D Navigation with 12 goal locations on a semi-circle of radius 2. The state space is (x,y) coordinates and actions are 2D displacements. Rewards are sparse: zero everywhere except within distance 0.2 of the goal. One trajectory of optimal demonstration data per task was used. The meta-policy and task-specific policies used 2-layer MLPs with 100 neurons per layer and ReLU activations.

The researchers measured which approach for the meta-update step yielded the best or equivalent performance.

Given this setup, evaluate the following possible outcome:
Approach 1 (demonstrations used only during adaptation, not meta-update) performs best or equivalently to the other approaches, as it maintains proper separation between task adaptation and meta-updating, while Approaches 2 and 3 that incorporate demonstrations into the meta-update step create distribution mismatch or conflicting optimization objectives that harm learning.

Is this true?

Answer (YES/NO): YES